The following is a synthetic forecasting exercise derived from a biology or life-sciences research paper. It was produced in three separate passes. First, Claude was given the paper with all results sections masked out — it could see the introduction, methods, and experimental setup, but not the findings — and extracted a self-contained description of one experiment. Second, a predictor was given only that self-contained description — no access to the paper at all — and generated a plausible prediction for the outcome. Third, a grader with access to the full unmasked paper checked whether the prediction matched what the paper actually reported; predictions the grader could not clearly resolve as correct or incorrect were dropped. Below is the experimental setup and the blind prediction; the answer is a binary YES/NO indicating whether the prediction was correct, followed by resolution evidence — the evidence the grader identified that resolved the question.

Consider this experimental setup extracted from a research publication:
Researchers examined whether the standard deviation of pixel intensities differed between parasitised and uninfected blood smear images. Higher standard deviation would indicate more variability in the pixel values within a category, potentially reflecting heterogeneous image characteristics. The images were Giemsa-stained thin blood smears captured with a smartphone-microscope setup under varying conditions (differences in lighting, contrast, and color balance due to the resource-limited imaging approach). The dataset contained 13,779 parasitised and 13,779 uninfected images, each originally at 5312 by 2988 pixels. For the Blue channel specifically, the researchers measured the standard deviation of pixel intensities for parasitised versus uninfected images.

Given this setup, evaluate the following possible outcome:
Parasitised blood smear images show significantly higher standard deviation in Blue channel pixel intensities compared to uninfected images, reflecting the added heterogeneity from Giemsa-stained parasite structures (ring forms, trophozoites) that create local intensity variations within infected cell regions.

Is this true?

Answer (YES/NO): NO